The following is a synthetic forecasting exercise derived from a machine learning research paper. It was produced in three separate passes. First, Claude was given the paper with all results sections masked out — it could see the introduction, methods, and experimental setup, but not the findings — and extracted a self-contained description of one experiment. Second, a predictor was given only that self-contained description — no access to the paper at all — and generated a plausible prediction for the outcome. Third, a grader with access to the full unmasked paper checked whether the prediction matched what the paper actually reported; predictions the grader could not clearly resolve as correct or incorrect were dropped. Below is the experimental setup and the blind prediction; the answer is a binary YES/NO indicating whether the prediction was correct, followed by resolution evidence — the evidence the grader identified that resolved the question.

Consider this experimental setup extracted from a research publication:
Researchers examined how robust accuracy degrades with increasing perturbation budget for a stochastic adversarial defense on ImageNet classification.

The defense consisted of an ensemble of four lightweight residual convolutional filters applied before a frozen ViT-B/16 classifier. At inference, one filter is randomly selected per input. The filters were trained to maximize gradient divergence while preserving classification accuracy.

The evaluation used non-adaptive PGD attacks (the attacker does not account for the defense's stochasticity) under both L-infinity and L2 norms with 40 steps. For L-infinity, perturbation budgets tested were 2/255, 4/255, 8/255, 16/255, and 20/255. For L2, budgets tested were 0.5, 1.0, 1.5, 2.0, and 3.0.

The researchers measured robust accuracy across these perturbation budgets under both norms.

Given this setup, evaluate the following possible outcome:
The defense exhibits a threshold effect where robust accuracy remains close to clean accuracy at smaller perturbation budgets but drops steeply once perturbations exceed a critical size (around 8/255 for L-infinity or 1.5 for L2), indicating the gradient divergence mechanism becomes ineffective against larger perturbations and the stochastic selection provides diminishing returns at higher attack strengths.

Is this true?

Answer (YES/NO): NO